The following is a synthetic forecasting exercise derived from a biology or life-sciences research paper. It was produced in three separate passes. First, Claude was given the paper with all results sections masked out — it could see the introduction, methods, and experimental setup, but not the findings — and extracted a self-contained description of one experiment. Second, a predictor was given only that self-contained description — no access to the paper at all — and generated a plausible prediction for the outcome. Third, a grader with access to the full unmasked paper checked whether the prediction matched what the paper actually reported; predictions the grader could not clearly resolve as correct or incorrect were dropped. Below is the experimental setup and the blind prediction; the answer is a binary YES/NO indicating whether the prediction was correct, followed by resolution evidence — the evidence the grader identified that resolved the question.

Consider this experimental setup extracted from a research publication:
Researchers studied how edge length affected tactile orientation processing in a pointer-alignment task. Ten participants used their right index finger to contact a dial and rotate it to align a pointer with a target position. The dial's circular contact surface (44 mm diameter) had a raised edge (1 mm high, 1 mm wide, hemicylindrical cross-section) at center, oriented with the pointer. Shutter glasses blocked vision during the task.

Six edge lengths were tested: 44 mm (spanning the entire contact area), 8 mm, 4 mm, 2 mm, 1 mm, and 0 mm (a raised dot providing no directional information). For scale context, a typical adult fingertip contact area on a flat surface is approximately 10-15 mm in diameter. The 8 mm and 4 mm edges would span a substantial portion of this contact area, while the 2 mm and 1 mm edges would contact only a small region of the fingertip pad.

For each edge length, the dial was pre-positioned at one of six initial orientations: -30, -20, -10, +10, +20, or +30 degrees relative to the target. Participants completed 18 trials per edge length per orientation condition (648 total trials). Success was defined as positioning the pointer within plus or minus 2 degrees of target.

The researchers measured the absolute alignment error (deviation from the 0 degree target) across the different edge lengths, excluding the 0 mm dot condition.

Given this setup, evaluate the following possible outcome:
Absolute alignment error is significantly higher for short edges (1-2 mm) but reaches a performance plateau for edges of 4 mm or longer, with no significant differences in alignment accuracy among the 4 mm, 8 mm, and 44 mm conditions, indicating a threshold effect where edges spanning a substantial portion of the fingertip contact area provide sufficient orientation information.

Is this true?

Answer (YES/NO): NO